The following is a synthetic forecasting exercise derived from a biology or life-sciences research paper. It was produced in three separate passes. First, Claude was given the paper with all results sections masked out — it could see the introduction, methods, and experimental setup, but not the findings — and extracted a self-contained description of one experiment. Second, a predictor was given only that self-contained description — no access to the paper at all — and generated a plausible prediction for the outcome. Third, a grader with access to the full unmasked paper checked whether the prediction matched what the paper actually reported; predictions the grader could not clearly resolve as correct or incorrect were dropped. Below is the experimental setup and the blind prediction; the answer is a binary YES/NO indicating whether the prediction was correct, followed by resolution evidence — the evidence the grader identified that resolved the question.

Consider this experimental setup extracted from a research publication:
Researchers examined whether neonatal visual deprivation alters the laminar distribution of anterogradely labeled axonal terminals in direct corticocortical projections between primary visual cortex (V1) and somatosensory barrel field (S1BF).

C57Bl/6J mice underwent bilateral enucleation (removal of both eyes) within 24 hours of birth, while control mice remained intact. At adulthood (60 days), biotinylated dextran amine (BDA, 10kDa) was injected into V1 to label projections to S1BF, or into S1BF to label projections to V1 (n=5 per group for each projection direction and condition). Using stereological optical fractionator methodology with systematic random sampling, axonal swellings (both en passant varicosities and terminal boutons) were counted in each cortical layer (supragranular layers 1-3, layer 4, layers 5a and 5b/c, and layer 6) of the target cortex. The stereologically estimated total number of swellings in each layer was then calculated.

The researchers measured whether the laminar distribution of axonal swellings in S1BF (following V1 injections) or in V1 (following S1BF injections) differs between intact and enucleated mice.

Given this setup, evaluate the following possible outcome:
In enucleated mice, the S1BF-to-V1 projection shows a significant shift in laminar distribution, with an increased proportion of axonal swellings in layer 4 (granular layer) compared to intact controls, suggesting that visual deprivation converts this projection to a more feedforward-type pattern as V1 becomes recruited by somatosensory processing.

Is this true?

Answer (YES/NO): NO